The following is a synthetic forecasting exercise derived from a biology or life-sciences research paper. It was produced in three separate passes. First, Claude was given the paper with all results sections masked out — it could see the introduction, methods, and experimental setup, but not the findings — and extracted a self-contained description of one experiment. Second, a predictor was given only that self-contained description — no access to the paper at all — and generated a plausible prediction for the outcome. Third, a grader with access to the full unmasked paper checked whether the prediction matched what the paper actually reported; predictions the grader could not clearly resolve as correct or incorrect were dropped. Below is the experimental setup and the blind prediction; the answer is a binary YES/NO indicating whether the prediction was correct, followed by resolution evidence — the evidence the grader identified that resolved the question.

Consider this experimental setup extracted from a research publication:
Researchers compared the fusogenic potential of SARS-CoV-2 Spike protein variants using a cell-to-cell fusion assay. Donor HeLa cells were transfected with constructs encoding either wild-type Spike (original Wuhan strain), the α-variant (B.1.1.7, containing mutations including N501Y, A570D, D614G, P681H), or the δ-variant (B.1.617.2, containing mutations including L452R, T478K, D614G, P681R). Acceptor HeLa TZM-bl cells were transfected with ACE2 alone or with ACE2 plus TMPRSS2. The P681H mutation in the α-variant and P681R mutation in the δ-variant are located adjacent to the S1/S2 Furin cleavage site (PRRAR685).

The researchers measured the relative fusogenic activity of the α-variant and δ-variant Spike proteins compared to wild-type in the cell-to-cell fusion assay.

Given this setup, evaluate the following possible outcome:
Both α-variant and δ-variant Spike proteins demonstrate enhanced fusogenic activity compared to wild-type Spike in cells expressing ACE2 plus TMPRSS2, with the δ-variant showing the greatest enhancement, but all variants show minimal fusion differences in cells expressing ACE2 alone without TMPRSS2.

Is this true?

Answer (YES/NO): NO